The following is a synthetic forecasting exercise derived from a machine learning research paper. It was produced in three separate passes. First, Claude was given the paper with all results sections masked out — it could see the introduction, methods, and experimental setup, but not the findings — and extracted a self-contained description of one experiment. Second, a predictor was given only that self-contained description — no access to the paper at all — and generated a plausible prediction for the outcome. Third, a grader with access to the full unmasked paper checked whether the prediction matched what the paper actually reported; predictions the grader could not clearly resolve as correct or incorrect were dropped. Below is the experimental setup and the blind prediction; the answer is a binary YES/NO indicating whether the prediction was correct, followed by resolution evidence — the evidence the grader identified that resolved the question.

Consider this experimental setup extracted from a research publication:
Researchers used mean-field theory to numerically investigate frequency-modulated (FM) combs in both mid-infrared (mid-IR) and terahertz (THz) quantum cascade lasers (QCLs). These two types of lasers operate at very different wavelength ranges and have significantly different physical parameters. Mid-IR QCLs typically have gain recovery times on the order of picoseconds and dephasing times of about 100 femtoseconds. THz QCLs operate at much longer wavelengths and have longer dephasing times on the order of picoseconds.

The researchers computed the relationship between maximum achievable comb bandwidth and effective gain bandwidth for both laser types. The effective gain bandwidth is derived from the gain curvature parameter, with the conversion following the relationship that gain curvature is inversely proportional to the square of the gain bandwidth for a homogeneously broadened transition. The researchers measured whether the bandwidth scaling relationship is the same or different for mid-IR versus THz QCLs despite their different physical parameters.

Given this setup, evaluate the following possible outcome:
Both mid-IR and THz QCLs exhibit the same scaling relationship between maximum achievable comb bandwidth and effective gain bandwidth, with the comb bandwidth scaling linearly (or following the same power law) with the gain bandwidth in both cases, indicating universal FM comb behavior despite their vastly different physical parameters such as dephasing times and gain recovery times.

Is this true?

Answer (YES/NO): YES